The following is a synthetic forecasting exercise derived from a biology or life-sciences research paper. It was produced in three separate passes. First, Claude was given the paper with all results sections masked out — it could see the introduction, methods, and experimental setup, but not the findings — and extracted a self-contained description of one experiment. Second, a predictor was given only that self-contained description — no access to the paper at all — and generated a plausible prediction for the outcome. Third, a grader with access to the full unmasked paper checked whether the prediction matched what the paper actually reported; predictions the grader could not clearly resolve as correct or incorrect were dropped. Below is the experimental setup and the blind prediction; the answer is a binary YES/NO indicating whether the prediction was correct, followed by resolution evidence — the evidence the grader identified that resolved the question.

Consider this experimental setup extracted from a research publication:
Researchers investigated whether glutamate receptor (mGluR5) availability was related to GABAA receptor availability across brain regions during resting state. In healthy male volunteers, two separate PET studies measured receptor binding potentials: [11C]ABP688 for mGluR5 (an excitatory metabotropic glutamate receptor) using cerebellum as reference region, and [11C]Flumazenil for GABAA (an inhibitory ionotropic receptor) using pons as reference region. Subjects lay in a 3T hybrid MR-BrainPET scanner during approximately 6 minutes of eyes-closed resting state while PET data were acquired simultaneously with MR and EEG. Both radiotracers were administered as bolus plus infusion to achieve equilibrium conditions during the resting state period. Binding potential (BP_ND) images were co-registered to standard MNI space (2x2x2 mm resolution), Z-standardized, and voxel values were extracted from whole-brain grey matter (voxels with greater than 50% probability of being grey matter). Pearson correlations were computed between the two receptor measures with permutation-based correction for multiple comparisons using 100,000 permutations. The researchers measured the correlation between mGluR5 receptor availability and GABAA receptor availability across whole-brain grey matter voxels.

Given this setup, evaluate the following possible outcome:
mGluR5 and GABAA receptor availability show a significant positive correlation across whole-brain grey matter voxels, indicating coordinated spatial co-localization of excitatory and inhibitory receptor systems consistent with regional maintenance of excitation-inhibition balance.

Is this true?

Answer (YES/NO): YES